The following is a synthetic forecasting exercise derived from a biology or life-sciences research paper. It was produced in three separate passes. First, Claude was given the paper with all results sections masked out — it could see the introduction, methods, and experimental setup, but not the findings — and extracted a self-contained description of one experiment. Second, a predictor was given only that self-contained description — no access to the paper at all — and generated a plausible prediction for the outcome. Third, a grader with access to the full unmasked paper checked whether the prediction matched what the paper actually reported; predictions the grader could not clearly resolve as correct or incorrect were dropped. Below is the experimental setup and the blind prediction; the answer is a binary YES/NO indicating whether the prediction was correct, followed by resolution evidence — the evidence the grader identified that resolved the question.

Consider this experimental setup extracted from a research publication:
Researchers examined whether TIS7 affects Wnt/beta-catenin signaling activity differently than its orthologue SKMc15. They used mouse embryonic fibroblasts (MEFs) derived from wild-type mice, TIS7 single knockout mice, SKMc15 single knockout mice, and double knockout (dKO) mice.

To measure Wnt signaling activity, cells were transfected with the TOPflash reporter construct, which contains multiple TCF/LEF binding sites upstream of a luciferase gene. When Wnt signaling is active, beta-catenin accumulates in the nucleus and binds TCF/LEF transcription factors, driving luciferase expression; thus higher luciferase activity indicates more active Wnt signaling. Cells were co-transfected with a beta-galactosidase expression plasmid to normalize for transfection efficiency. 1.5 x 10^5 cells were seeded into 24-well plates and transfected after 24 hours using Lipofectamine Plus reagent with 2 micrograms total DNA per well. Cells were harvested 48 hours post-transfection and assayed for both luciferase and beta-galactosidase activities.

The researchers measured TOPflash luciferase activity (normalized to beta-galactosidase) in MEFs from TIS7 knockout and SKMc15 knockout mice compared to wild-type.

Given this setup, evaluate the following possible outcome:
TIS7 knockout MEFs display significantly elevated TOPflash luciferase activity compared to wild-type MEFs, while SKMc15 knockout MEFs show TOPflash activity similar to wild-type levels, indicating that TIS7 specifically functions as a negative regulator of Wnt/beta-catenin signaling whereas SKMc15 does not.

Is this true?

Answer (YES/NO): YES